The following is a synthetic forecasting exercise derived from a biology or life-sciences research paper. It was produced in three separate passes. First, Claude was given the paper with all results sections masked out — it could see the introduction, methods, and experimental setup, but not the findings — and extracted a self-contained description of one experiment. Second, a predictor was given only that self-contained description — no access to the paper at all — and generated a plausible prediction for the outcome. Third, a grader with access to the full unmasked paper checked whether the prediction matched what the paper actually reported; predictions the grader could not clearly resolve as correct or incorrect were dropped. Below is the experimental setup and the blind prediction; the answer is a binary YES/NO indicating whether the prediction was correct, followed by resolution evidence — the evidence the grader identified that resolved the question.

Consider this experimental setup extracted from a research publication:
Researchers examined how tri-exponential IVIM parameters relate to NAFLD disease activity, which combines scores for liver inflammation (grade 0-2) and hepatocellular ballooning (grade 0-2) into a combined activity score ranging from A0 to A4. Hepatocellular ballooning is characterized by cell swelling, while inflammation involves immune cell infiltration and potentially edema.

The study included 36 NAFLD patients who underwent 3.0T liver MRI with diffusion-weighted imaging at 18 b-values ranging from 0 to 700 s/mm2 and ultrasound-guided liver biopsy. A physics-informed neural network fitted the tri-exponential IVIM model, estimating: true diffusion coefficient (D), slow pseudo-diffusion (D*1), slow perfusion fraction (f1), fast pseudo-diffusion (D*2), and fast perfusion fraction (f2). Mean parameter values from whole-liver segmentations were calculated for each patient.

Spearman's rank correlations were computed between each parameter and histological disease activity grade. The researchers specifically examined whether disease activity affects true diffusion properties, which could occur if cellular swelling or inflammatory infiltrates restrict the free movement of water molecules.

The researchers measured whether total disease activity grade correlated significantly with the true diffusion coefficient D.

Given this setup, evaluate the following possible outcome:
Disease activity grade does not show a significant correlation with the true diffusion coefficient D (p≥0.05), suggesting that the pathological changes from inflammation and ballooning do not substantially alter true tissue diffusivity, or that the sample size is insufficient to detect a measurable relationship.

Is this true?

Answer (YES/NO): NO